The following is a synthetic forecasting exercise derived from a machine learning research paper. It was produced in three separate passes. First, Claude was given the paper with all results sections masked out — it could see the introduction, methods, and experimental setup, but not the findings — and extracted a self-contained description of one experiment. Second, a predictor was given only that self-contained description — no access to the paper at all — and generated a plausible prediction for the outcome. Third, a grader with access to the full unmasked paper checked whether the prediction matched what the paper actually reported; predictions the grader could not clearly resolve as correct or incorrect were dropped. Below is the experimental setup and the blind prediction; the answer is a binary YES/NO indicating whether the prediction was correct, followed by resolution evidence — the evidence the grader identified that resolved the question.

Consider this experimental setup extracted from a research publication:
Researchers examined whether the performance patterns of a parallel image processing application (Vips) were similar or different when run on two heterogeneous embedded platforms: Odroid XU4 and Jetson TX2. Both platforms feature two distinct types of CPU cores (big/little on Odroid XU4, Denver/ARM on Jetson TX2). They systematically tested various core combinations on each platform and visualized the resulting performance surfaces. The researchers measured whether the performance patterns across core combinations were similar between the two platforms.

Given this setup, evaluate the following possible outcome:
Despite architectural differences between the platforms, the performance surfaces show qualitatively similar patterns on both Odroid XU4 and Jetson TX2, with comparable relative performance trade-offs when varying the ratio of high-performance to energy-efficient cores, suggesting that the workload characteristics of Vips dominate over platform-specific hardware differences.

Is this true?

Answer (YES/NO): NO